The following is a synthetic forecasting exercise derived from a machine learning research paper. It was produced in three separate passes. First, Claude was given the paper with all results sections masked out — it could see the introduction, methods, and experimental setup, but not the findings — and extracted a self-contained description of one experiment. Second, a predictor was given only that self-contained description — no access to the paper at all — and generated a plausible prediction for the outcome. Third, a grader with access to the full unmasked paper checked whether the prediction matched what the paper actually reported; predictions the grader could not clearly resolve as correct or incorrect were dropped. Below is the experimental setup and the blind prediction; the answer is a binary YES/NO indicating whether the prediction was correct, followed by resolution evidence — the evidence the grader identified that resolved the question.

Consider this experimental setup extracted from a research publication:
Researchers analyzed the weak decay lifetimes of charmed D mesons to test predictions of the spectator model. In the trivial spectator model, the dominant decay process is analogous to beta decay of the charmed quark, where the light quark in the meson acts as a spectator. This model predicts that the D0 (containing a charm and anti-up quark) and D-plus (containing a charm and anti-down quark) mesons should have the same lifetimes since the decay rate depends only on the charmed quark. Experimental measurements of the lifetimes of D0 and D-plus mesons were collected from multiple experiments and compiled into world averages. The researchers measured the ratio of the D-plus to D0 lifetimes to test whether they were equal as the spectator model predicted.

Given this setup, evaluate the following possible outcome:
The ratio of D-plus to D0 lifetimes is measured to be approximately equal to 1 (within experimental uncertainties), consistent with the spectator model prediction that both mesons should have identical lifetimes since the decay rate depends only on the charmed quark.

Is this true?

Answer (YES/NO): NO